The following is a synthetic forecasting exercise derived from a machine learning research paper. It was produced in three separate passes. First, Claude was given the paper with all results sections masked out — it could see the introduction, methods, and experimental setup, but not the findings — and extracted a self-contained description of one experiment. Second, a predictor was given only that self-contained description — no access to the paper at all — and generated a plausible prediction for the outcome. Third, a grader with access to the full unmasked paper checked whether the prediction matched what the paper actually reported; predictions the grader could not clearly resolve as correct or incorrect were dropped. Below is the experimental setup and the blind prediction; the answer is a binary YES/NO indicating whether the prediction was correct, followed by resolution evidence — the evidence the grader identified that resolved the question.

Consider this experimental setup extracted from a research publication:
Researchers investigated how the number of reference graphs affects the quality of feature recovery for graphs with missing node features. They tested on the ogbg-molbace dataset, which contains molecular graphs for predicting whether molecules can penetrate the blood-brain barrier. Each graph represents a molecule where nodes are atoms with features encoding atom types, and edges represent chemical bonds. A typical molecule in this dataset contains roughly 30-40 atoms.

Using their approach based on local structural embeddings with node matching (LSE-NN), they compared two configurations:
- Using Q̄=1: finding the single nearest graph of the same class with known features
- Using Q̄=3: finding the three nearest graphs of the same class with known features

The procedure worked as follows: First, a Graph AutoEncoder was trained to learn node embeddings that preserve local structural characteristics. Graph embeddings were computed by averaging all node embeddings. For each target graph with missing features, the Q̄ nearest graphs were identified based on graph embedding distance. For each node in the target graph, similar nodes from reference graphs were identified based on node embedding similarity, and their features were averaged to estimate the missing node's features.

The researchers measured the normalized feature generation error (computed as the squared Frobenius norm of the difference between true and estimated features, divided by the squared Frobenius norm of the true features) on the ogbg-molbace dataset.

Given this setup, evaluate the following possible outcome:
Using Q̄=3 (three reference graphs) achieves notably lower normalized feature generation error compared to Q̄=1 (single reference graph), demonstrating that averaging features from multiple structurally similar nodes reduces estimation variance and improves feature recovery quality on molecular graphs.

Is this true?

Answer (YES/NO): NO